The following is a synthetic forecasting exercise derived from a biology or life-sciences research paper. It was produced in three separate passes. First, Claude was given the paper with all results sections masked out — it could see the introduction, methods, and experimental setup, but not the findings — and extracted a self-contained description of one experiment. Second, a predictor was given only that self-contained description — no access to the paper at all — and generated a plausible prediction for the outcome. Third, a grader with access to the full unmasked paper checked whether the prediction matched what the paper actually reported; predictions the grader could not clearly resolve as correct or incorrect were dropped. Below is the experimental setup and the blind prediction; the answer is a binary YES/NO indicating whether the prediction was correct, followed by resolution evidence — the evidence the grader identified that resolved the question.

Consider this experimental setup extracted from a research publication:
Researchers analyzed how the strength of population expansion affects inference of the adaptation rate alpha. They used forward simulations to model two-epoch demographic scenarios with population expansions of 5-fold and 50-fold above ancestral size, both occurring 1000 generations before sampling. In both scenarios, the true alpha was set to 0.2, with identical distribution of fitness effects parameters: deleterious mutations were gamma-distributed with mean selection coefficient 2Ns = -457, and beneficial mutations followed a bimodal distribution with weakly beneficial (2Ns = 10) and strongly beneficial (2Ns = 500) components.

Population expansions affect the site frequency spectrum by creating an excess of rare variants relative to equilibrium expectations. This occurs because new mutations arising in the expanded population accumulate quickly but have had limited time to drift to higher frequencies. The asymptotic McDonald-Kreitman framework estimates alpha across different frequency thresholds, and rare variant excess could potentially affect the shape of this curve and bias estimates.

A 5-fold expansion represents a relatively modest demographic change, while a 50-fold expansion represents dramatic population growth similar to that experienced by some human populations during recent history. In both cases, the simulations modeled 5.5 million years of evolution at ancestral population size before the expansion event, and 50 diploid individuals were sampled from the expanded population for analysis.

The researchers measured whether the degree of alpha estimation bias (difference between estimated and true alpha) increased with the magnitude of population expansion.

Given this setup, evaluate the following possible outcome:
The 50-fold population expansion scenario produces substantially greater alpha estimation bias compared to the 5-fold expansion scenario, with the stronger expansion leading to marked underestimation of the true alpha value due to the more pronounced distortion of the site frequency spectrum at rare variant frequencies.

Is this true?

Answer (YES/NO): NO